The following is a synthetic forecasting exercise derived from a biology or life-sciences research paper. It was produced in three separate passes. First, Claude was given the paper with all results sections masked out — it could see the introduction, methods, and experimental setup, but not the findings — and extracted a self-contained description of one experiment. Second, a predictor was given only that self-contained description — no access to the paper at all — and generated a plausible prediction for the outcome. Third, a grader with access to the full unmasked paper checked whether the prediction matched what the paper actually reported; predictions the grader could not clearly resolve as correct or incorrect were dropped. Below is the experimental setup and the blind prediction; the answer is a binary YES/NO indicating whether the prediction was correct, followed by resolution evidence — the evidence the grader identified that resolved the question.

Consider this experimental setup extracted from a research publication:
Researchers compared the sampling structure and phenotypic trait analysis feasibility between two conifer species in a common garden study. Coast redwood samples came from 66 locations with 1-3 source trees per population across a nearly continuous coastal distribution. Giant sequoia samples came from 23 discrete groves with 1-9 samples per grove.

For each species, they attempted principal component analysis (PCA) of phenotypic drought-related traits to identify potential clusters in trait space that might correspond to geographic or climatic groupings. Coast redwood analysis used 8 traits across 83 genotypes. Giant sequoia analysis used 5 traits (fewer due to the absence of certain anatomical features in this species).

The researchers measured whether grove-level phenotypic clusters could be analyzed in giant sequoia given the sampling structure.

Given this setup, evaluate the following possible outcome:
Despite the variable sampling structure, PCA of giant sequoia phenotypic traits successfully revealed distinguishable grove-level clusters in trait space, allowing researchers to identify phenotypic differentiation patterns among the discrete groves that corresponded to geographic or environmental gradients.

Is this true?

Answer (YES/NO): NO